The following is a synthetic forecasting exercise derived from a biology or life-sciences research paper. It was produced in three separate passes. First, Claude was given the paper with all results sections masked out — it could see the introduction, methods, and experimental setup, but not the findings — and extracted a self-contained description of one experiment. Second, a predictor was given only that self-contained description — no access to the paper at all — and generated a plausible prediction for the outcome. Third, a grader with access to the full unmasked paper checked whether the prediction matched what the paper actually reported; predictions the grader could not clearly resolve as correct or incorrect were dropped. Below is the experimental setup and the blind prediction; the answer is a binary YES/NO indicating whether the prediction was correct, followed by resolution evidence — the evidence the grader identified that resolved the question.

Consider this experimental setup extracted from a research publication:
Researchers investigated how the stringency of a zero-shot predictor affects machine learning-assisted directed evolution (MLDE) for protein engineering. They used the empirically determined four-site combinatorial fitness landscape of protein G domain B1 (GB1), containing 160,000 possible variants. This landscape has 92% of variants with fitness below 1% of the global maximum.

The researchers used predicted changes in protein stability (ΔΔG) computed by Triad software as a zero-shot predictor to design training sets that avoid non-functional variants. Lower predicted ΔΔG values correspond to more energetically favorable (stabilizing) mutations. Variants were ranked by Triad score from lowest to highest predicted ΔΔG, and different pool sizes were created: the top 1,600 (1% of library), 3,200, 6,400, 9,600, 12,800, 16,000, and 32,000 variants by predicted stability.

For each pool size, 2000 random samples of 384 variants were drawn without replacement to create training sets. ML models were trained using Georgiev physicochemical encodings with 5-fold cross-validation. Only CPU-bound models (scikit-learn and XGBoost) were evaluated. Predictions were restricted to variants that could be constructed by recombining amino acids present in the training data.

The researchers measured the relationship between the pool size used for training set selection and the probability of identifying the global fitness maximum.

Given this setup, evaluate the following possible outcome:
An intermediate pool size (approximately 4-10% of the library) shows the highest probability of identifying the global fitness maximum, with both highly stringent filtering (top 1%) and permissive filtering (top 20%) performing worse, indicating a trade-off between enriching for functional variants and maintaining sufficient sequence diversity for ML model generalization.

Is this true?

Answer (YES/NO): NO